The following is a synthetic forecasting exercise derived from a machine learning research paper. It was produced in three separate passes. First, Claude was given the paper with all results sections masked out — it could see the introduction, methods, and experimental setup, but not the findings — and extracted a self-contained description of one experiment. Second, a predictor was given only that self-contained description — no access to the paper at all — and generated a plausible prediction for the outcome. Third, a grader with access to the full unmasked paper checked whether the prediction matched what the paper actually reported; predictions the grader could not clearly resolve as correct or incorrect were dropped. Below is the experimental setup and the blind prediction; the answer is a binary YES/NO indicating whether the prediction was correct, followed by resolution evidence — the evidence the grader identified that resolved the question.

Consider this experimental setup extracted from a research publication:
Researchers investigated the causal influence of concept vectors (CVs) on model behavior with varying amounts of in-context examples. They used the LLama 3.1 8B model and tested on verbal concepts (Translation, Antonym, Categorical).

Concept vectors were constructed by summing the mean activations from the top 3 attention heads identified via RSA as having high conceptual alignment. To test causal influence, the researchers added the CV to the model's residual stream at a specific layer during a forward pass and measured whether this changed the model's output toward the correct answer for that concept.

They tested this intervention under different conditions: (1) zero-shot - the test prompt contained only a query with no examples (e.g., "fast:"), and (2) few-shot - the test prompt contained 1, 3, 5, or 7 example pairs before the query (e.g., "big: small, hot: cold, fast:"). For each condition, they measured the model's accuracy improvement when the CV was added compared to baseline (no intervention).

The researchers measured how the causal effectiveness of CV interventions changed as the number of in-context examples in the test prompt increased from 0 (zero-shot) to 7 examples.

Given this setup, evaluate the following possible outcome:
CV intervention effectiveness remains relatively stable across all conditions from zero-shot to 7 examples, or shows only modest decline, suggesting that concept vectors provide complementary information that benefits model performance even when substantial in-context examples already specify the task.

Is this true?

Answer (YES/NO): NO